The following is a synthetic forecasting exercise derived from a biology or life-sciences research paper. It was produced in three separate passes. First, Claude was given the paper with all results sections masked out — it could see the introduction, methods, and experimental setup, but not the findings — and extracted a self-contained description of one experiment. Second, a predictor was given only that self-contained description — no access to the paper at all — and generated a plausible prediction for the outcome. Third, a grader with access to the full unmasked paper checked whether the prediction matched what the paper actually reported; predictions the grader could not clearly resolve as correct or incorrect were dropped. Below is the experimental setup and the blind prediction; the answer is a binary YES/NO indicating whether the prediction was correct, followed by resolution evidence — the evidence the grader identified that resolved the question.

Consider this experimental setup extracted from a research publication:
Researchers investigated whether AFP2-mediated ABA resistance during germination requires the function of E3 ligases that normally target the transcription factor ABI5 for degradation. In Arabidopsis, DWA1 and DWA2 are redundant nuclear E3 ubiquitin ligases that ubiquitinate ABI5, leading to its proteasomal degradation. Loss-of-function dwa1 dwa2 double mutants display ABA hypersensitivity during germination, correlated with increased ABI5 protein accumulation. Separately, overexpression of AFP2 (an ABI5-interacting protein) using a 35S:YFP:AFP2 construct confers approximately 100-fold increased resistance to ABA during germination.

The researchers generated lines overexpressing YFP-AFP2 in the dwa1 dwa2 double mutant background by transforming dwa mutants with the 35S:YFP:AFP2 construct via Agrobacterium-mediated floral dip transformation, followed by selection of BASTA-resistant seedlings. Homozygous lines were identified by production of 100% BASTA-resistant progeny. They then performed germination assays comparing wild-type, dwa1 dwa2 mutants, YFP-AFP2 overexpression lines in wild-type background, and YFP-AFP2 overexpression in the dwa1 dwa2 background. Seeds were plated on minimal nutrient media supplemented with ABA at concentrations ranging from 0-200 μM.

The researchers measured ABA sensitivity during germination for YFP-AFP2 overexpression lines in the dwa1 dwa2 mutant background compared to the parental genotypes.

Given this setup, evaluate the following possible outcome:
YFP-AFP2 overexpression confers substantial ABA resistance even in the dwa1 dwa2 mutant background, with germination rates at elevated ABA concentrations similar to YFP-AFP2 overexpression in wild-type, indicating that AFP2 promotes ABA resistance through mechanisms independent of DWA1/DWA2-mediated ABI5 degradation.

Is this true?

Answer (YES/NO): YES